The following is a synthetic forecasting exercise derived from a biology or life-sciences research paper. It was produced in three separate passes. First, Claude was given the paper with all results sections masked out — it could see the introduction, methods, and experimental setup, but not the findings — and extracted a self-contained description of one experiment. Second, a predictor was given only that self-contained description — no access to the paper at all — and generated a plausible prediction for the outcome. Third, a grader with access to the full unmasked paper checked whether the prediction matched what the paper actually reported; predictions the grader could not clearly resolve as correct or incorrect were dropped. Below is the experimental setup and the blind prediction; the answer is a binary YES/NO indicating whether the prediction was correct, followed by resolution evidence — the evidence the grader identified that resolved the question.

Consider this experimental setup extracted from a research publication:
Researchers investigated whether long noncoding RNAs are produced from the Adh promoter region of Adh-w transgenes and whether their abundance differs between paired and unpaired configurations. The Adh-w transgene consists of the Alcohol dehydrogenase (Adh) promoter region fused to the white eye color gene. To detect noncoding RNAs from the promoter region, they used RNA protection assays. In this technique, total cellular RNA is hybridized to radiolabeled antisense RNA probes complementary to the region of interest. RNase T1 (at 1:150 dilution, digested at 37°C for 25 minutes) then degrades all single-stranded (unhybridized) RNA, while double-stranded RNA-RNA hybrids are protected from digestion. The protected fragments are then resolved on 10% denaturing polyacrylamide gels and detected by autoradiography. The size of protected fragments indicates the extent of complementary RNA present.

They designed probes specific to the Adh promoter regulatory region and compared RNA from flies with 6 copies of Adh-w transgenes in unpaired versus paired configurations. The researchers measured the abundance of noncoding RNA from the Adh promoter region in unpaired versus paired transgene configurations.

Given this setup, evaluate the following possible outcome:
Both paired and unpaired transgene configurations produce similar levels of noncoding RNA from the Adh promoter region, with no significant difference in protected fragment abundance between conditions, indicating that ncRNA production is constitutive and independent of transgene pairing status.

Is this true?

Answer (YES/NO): NO